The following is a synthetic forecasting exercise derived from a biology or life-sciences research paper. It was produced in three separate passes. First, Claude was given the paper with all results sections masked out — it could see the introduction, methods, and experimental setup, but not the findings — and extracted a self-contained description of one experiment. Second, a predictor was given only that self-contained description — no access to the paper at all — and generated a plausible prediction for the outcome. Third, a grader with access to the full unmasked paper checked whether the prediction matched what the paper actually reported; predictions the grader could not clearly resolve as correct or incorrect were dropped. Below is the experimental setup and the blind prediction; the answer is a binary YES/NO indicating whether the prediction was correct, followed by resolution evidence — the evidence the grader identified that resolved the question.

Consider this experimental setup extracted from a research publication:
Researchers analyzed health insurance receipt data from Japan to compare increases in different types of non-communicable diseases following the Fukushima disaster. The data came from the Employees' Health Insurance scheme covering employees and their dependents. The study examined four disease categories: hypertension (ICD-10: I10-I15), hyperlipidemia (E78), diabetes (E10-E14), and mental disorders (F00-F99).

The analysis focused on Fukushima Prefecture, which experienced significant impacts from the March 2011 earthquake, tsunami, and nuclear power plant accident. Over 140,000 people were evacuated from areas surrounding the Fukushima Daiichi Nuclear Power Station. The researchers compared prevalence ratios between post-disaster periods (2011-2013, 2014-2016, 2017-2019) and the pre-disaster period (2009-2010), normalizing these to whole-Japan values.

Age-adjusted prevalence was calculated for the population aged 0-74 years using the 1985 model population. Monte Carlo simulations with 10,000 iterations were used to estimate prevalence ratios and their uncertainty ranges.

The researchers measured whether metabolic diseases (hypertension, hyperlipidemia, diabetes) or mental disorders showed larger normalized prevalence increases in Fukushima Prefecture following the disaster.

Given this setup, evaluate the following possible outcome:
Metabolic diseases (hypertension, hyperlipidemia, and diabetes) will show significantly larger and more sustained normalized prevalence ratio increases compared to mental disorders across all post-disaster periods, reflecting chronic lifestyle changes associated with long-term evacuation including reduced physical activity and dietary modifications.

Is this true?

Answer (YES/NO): YES